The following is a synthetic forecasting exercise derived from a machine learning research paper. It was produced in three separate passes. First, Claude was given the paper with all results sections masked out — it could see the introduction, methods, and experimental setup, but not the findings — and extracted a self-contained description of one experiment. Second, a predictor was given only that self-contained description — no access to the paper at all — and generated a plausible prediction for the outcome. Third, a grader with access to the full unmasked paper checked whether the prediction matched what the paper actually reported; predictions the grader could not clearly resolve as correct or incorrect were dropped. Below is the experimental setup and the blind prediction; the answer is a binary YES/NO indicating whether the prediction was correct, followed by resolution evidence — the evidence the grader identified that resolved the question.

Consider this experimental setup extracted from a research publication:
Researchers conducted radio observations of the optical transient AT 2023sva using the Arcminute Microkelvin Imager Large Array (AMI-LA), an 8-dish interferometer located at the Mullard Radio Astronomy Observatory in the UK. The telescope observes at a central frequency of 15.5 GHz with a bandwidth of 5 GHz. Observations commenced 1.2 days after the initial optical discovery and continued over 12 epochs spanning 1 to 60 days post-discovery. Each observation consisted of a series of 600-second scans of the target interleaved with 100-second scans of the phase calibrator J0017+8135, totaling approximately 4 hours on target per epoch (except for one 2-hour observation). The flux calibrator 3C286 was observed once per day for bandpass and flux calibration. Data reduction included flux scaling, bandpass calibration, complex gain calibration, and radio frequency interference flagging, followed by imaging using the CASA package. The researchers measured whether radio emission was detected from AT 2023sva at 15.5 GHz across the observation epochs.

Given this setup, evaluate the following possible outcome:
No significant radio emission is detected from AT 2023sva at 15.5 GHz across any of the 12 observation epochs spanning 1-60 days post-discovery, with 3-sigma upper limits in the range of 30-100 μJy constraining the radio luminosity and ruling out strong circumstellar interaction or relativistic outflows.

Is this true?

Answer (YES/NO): NO